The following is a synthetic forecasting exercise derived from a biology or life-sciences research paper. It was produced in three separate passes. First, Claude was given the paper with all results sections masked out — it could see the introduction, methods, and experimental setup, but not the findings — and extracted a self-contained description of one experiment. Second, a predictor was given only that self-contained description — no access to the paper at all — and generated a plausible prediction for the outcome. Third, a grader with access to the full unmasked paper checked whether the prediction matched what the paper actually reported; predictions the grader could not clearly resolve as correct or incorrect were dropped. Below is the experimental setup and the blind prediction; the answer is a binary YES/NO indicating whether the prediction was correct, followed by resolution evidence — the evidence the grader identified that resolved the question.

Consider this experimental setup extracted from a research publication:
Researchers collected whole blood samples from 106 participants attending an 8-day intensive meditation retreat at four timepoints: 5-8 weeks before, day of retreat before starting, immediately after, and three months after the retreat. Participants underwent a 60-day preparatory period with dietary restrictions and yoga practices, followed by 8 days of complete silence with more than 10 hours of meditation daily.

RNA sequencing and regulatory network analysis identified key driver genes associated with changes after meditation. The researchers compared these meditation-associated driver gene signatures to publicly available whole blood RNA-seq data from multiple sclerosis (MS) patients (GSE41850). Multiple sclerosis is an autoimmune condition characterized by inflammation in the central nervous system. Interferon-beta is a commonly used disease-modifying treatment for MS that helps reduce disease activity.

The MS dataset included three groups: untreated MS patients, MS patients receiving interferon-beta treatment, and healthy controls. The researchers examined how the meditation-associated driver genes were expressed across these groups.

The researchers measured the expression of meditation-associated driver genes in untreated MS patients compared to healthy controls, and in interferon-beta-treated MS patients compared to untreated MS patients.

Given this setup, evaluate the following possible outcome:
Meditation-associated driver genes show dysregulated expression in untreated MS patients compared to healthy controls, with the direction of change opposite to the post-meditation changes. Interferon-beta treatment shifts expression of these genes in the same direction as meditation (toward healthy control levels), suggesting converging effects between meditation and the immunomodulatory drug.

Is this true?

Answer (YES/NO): YES